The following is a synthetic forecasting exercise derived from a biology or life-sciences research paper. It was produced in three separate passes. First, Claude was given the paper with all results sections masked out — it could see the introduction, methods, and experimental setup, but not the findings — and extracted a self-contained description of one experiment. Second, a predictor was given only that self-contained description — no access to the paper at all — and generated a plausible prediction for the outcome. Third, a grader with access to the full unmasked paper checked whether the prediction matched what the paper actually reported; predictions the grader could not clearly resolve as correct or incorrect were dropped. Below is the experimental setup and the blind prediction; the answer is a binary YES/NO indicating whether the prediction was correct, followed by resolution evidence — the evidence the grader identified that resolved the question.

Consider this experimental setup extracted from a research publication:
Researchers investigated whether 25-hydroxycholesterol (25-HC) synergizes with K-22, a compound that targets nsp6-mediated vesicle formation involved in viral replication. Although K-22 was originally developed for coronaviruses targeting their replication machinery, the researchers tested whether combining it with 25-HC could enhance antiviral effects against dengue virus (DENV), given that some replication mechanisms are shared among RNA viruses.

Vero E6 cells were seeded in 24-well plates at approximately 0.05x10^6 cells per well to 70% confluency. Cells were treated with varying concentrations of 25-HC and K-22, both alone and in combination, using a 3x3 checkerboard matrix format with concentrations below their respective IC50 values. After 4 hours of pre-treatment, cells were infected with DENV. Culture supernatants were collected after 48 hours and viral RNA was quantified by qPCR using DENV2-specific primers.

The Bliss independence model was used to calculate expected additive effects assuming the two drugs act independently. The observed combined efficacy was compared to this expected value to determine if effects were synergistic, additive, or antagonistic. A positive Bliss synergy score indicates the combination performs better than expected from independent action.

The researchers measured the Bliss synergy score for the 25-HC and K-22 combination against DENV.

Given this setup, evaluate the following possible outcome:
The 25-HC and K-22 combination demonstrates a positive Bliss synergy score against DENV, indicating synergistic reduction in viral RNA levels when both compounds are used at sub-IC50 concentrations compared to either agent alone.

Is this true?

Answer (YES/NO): YES